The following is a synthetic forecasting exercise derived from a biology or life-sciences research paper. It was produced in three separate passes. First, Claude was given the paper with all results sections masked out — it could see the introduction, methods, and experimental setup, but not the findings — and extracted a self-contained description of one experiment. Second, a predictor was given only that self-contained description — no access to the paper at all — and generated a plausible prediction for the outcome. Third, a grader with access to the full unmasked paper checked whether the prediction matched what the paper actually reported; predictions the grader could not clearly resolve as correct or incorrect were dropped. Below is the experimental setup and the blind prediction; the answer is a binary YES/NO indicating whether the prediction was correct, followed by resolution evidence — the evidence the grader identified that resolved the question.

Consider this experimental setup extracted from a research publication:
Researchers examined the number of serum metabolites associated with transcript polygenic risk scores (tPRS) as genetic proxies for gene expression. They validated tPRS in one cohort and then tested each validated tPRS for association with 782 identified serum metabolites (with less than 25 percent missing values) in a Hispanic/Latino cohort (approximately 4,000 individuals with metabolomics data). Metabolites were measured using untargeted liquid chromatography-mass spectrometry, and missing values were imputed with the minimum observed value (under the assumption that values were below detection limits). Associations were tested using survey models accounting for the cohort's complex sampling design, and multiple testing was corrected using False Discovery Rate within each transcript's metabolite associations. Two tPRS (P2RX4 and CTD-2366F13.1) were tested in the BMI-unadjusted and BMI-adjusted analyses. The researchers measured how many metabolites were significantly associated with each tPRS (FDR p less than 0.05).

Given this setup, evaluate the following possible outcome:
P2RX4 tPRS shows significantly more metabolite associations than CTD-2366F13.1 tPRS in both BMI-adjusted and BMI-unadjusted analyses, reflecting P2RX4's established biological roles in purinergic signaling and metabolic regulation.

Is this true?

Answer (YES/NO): NO